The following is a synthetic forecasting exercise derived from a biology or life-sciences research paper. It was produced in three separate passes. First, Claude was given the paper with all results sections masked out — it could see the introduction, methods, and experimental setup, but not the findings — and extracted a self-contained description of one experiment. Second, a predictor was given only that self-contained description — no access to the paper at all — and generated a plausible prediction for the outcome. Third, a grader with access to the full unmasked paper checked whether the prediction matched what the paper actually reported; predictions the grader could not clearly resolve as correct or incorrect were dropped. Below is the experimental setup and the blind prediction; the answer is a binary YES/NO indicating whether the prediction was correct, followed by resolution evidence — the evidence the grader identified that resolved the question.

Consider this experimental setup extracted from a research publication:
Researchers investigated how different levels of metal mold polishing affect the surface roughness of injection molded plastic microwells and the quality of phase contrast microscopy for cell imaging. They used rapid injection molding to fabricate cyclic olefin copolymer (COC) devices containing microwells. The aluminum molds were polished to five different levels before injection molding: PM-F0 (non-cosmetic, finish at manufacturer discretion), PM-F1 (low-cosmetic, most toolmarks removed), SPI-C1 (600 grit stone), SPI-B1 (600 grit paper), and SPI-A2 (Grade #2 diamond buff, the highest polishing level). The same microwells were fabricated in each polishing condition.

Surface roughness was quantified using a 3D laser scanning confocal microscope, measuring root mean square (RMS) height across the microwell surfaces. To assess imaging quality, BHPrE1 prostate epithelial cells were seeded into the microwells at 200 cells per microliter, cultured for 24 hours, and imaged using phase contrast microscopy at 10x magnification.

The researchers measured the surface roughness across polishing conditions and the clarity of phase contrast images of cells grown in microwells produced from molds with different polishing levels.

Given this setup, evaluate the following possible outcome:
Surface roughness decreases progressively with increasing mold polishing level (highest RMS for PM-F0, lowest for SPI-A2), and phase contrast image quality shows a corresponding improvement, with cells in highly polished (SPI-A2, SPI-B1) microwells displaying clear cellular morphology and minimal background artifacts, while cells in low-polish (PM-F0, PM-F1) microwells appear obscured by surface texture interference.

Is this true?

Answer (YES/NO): NO